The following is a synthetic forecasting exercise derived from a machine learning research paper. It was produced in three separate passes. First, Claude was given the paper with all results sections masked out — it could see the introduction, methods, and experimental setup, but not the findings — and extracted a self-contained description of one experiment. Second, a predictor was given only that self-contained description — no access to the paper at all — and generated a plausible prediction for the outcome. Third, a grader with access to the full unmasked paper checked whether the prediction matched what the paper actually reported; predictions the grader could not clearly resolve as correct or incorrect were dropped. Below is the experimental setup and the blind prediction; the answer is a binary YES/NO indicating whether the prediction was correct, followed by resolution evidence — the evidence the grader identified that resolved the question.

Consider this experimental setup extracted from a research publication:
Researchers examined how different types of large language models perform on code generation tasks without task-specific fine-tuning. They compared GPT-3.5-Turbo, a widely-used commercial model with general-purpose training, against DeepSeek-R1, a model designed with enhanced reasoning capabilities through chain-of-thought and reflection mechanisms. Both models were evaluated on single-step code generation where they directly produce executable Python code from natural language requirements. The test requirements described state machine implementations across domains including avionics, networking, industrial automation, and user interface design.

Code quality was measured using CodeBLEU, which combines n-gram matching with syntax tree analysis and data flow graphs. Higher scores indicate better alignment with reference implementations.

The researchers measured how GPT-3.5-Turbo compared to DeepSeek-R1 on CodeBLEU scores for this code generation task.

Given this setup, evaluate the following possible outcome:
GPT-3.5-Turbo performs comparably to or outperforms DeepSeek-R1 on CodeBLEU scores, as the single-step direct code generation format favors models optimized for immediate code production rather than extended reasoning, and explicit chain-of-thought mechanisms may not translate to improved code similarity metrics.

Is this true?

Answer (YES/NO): NO